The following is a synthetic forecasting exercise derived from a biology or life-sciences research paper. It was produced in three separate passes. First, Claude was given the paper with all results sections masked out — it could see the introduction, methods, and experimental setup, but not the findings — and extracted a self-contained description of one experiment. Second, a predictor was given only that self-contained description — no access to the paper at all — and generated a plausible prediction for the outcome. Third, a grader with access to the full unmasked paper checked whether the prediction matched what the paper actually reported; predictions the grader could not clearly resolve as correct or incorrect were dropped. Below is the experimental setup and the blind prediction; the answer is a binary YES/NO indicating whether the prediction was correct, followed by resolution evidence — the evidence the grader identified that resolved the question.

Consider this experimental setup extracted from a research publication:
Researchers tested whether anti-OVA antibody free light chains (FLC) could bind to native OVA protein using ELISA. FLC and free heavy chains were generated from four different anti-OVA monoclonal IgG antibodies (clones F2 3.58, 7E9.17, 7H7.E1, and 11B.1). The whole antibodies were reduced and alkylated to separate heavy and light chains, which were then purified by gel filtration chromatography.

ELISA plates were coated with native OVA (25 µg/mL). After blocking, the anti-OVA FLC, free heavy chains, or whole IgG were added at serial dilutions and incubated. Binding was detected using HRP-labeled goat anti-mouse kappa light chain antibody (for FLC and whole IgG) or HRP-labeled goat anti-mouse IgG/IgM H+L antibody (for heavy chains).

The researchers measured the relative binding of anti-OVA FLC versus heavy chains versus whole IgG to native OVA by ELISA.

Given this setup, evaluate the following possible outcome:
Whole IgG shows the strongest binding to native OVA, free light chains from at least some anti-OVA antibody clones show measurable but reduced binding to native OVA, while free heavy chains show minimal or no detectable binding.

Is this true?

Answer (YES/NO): NO